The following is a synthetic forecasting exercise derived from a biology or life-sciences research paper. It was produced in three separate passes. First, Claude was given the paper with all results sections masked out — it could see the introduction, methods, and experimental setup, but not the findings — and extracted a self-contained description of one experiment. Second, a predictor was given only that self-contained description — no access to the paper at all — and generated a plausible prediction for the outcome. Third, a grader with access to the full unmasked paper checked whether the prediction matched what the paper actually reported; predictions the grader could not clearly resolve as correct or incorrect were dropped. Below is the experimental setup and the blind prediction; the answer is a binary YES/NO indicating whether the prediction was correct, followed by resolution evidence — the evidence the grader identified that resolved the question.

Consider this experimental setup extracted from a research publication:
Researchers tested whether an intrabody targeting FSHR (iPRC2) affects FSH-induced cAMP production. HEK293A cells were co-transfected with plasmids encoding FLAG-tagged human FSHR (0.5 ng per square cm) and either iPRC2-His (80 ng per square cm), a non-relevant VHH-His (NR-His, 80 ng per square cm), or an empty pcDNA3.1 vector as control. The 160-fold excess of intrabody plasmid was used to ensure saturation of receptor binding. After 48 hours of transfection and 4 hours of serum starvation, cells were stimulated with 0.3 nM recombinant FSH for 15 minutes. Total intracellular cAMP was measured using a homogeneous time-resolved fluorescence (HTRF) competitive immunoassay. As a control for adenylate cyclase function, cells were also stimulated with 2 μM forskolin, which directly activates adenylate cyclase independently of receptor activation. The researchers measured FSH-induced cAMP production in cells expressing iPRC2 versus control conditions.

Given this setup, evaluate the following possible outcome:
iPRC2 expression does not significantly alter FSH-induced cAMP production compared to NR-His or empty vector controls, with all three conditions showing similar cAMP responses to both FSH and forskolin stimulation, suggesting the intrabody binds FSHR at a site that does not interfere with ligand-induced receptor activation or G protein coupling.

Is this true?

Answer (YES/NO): NO